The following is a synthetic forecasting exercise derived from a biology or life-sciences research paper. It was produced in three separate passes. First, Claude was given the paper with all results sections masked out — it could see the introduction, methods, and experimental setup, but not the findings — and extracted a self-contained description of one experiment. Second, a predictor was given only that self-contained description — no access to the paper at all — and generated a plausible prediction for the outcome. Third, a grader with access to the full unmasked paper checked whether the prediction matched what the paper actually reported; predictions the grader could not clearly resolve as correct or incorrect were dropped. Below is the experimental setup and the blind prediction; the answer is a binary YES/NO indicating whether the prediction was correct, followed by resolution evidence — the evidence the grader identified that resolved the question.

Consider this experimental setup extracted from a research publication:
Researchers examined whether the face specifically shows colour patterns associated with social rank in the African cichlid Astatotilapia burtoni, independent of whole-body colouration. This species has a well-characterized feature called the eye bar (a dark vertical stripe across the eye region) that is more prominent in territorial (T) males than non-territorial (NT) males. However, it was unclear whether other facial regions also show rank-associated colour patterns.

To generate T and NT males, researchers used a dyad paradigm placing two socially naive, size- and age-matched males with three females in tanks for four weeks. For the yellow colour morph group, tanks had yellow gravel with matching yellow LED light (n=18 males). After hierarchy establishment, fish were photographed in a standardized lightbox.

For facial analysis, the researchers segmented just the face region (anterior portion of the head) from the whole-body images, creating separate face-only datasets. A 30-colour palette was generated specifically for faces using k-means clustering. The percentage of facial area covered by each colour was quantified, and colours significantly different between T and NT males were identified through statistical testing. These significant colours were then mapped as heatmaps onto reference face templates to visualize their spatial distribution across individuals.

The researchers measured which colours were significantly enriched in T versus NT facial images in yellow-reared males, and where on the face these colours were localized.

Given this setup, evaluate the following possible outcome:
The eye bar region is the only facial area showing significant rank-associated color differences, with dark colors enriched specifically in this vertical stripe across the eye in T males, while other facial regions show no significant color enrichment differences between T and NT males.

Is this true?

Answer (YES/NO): NO